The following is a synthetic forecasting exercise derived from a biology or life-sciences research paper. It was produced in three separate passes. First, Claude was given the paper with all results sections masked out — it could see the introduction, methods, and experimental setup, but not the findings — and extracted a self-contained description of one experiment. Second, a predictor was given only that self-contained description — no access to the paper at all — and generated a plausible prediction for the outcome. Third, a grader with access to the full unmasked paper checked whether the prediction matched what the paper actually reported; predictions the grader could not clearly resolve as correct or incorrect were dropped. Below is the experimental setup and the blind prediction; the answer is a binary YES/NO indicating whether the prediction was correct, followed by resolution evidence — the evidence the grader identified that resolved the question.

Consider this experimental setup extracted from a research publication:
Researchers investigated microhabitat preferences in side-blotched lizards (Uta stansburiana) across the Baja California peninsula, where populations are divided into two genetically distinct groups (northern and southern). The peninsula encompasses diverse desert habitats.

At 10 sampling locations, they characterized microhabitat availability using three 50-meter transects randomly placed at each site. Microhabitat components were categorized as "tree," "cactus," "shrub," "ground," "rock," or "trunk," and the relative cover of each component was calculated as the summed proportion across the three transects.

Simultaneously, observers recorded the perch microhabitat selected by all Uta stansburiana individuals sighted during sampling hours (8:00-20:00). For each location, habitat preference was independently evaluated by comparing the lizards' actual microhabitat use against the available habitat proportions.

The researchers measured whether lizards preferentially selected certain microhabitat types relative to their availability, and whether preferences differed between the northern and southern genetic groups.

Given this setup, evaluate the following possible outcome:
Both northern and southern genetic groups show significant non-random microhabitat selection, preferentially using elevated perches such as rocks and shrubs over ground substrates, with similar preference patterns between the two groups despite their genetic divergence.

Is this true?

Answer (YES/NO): NO